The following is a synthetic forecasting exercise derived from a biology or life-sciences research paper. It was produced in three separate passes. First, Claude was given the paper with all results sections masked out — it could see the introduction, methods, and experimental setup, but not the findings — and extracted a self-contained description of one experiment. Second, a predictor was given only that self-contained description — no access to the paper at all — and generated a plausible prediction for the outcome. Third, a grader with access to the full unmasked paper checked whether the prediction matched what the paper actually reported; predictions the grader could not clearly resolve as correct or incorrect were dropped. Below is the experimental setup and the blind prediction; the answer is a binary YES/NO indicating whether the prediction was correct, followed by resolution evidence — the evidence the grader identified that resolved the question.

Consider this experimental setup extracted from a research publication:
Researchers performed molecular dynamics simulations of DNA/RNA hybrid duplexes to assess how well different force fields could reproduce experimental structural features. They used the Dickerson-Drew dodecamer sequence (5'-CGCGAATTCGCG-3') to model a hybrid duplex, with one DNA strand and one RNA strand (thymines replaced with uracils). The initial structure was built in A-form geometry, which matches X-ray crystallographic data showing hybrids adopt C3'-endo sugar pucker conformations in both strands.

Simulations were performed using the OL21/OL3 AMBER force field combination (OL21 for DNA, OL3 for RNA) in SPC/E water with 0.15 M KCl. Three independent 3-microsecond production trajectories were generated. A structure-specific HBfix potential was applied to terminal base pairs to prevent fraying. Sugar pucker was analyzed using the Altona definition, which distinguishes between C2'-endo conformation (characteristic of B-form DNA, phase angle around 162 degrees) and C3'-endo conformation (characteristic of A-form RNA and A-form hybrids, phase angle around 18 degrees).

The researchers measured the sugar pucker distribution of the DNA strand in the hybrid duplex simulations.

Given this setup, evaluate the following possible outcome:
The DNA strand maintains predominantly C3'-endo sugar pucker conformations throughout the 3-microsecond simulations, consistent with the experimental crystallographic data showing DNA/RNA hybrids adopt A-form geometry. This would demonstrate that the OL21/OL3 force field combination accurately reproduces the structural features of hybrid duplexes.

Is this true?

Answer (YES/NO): NO